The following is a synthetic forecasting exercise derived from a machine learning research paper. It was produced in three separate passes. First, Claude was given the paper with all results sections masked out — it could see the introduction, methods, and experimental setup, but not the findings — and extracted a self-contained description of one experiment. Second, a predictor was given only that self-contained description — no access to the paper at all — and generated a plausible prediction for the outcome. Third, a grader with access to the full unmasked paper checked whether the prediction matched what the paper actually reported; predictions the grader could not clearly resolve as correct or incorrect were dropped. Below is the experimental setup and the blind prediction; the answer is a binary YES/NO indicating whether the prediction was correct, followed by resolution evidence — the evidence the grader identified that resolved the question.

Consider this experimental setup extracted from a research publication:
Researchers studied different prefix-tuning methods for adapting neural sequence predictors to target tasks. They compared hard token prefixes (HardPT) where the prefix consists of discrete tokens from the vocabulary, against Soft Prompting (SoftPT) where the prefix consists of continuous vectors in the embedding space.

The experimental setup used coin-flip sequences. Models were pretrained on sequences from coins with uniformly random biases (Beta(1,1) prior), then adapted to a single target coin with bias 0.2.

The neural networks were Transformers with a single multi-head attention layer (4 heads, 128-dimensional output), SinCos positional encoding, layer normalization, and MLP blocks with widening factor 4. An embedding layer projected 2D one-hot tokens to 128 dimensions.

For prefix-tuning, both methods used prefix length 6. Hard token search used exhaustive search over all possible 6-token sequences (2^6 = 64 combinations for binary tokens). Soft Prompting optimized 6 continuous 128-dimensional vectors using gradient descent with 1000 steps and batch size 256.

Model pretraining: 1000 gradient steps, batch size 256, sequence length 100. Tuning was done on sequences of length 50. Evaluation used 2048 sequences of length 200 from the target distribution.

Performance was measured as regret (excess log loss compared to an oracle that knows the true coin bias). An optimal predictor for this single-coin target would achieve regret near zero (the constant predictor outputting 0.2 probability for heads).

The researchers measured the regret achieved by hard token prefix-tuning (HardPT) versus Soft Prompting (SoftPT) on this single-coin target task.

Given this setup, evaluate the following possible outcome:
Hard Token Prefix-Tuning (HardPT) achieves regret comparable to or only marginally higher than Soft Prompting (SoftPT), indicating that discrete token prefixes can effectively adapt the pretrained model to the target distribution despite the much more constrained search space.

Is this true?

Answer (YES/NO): NO